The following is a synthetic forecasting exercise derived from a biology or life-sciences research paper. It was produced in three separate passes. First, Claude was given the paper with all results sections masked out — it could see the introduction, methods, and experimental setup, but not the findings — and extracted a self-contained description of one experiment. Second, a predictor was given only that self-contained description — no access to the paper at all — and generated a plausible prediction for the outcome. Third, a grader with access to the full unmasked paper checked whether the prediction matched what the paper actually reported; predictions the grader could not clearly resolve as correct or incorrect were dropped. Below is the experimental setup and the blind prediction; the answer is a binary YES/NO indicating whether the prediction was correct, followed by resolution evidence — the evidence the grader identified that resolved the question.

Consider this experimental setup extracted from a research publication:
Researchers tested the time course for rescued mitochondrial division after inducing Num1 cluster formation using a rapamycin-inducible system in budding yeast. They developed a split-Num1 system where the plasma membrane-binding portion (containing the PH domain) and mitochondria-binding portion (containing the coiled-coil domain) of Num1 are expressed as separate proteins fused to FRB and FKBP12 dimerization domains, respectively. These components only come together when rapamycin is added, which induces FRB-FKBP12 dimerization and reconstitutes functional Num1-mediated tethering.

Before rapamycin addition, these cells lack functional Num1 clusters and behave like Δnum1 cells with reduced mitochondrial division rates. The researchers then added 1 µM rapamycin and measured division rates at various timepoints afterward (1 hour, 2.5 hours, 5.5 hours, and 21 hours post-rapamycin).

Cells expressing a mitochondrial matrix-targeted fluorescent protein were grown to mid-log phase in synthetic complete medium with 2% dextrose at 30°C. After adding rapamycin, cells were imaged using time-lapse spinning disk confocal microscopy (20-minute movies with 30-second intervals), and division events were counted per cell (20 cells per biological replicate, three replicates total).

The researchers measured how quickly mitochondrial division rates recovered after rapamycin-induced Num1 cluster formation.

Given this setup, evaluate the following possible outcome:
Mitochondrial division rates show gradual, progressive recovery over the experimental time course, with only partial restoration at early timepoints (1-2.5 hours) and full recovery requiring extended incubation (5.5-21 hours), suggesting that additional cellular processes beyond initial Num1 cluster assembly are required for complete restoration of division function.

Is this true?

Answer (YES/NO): NO